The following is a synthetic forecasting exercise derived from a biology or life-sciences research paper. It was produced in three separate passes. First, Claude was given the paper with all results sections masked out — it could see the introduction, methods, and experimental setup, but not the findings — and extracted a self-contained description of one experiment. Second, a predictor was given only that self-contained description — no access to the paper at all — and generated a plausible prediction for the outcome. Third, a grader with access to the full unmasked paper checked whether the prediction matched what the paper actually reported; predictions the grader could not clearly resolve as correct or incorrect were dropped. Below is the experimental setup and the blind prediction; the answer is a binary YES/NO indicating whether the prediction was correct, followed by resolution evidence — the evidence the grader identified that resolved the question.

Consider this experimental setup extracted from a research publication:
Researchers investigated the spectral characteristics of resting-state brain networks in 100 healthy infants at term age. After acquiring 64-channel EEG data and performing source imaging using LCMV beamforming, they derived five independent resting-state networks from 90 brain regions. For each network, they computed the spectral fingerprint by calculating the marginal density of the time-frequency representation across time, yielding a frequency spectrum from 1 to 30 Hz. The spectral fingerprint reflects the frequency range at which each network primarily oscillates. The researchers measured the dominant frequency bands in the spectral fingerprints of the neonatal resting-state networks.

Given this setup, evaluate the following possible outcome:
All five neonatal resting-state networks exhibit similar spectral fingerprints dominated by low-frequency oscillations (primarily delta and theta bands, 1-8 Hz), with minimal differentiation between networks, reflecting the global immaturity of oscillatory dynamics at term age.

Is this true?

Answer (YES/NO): NO